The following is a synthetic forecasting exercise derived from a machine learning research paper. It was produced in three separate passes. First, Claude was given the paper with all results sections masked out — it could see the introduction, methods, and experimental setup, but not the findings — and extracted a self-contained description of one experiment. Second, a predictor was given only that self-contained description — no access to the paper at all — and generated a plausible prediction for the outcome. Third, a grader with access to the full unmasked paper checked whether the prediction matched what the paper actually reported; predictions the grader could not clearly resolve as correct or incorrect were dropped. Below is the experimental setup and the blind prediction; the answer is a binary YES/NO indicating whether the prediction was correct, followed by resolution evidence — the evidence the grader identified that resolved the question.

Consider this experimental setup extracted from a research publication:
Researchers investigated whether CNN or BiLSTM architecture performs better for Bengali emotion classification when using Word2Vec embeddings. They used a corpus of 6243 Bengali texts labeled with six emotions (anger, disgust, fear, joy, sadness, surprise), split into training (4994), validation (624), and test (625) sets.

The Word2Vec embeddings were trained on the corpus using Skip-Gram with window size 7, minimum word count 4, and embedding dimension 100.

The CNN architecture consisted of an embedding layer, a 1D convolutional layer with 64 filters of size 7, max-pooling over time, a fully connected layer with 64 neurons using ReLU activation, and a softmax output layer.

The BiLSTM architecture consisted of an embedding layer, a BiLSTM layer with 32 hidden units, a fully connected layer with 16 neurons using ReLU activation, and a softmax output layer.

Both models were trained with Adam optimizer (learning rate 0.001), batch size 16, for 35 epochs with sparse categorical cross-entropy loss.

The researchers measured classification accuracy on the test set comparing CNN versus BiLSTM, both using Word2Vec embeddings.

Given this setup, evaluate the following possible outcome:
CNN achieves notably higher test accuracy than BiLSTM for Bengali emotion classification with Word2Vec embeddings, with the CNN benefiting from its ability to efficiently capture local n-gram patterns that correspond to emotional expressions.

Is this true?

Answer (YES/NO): NO